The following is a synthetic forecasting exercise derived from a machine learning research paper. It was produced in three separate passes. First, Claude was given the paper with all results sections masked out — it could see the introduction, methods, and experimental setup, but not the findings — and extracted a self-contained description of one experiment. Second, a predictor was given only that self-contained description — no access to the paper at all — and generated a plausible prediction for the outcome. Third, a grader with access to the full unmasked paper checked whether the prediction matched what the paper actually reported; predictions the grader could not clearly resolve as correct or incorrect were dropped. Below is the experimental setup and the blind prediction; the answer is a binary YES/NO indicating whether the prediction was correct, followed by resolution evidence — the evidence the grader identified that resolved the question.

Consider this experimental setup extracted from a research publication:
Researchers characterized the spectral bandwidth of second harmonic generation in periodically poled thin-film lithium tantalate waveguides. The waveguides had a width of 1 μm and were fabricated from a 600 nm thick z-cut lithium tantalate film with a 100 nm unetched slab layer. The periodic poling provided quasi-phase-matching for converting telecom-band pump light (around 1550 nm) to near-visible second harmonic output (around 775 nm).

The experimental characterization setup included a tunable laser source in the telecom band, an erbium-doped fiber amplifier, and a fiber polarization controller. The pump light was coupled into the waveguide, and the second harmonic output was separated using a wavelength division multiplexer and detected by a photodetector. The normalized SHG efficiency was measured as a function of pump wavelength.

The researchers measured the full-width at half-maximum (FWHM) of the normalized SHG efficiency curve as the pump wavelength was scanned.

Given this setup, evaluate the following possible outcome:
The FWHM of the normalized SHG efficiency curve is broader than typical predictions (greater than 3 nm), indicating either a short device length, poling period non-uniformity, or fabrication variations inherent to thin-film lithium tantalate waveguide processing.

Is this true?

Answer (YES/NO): YES